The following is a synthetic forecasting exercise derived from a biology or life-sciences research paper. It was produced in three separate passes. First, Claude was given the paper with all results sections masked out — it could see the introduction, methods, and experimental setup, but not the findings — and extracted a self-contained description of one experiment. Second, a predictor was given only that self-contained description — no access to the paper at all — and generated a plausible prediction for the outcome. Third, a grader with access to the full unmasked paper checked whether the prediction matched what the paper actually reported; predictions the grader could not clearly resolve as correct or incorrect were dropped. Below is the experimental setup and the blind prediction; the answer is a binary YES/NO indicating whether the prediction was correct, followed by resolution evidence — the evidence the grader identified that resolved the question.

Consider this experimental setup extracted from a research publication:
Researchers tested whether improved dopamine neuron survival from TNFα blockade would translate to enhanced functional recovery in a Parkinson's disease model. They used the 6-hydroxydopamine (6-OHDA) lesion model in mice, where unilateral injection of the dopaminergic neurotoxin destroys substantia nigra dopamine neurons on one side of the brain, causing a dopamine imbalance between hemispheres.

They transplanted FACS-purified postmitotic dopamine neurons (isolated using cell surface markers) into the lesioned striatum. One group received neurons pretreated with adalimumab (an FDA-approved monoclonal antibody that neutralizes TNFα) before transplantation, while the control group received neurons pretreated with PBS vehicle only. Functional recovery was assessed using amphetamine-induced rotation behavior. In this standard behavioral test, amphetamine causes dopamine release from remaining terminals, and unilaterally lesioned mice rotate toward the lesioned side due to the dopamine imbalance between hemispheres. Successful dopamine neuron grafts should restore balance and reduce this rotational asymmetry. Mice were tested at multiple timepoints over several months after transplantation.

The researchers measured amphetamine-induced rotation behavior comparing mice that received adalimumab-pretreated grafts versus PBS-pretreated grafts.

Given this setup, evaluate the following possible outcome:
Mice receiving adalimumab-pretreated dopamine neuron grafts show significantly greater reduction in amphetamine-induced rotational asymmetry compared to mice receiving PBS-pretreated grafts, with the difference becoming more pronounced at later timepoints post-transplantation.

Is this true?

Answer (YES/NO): NO